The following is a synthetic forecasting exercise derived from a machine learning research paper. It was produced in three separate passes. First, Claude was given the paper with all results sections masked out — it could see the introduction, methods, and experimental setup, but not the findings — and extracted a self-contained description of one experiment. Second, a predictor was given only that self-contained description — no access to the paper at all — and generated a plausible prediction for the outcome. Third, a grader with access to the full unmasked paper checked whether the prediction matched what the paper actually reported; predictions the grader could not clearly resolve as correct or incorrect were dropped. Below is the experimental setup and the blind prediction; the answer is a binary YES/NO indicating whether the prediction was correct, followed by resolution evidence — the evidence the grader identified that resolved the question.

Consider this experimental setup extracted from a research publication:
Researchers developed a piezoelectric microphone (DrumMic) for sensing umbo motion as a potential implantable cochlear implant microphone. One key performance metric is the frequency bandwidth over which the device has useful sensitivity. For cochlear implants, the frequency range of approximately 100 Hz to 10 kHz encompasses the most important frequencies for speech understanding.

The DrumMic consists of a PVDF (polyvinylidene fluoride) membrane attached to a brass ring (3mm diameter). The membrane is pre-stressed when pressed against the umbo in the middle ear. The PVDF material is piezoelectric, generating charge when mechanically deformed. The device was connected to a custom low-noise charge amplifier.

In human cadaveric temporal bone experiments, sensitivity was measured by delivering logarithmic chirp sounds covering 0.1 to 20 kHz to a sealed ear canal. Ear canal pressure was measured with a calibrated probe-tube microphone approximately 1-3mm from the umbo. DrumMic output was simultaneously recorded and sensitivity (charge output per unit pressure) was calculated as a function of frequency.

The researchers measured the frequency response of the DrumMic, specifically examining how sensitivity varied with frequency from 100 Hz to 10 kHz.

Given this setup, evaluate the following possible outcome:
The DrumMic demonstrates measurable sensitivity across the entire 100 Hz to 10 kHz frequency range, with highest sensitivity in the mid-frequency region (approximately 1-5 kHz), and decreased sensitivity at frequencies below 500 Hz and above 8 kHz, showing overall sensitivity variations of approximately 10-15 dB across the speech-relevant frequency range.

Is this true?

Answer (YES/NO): NO